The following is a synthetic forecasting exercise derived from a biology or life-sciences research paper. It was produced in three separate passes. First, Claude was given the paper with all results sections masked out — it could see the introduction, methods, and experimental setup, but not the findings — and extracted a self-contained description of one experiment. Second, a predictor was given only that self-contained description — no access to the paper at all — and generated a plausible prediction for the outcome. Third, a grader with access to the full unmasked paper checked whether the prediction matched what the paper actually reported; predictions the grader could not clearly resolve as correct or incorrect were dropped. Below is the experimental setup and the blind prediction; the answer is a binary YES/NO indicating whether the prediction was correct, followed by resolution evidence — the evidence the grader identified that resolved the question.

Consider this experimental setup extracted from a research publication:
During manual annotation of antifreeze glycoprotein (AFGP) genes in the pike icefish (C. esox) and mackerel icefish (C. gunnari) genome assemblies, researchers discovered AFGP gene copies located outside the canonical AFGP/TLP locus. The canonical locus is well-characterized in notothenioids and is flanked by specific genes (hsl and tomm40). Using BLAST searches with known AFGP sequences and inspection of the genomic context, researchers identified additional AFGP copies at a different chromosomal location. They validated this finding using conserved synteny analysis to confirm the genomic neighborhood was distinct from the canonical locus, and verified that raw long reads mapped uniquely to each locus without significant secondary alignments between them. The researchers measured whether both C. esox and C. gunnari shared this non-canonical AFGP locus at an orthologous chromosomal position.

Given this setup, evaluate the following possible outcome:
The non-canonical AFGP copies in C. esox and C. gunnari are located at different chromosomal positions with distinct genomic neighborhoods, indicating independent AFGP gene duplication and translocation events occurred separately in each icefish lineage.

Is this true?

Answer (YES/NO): NO